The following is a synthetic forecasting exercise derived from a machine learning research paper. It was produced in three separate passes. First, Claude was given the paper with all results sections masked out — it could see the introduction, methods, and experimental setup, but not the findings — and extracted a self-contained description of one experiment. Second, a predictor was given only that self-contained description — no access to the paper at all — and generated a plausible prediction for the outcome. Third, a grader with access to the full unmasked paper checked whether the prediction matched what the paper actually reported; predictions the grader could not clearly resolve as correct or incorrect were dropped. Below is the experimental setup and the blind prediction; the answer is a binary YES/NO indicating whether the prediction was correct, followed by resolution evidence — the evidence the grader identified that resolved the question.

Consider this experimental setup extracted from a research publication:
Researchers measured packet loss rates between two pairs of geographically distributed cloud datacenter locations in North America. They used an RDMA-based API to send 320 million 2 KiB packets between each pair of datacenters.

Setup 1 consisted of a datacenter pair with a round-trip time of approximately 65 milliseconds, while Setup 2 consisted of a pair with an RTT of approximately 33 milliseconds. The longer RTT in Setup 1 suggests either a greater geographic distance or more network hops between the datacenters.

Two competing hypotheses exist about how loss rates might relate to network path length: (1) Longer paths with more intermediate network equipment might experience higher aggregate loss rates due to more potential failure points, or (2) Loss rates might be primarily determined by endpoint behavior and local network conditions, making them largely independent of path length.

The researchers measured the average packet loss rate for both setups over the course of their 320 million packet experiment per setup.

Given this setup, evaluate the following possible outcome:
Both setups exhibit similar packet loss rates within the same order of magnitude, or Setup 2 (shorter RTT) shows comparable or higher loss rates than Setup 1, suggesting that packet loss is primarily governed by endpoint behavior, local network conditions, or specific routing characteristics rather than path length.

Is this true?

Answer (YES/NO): NO